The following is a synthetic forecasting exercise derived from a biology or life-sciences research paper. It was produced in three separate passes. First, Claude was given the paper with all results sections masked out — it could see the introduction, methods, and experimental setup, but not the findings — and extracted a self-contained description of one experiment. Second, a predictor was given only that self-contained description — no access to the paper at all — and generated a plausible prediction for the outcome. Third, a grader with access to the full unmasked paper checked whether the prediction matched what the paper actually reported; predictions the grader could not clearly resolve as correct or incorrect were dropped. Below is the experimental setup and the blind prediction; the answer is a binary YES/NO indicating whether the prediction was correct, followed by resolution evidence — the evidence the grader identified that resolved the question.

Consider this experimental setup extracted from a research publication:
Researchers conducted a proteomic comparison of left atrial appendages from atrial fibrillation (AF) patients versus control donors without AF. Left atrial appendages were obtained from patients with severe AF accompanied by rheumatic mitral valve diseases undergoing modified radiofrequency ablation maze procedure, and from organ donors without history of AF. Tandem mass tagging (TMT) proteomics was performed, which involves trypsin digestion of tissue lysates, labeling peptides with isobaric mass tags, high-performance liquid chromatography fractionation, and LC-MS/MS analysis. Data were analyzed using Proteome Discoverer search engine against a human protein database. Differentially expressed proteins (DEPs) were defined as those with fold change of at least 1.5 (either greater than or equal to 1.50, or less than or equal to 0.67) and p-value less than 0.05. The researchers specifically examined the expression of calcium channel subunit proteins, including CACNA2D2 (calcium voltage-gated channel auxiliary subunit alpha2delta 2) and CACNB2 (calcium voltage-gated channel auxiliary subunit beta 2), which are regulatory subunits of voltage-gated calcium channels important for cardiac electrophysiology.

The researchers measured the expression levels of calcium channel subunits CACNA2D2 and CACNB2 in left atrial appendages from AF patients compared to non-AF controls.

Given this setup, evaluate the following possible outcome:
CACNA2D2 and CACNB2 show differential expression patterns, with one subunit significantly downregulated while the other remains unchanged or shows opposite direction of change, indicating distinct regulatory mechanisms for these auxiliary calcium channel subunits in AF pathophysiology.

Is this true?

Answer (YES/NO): NO